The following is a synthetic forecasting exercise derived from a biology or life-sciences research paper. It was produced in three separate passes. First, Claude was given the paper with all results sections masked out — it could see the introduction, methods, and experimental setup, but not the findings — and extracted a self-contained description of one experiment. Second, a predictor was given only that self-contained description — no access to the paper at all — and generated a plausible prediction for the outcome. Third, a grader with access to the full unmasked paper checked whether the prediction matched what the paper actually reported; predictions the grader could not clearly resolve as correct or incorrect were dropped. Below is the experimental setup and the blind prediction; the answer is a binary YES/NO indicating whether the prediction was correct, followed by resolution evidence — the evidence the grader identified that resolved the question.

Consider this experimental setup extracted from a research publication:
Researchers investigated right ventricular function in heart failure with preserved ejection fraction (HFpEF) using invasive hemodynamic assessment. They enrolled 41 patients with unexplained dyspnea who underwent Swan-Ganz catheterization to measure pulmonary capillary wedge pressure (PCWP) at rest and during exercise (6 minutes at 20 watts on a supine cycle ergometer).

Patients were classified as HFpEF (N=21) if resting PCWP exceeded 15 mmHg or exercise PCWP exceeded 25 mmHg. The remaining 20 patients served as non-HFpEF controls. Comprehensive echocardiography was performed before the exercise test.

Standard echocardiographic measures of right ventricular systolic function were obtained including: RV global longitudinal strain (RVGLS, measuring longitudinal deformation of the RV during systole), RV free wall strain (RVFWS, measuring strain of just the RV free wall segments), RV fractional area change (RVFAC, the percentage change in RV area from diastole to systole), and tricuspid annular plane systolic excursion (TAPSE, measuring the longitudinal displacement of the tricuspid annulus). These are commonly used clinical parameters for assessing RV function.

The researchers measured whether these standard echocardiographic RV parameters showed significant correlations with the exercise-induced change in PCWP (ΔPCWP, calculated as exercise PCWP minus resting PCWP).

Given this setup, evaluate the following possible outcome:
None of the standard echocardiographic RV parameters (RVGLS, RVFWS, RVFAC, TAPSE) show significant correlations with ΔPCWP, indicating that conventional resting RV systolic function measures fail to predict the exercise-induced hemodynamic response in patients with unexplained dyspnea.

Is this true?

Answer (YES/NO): YES